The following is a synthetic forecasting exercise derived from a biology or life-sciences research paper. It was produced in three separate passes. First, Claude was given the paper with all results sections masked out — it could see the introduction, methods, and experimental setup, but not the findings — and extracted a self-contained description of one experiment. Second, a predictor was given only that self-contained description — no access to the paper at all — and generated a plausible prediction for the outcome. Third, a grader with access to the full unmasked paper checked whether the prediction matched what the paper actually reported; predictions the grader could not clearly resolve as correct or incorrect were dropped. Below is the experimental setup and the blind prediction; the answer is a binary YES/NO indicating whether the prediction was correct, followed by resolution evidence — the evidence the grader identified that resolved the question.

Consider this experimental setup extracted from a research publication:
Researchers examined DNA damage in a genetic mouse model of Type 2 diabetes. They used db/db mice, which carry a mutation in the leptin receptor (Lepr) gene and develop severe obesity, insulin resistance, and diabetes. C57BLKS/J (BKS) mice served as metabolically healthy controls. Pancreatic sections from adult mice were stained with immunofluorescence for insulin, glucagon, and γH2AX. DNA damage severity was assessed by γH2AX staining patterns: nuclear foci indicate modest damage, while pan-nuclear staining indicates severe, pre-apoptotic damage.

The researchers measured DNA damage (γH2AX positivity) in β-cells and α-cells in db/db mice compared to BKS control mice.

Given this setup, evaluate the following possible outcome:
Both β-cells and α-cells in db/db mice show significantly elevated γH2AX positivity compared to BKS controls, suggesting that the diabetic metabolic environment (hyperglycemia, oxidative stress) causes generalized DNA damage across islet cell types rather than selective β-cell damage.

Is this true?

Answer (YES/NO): NO